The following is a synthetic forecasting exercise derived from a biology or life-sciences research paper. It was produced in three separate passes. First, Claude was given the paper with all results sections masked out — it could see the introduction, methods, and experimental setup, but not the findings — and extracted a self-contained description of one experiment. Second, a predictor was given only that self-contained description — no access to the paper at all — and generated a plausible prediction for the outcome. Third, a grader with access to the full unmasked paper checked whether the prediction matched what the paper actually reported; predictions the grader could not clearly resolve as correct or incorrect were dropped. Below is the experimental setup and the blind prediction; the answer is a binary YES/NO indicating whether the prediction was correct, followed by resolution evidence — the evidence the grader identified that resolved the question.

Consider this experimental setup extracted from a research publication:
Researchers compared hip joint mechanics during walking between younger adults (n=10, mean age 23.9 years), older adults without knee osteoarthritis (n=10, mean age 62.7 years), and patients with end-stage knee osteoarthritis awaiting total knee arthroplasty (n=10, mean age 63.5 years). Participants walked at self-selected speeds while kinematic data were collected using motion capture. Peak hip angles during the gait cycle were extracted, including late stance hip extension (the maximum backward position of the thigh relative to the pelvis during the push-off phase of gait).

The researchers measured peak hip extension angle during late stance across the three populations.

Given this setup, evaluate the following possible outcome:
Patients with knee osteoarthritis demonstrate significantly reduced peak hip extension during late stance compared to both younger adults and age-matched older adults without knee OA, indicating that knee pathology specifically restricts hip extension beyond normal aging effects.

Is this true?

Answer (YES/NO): NO